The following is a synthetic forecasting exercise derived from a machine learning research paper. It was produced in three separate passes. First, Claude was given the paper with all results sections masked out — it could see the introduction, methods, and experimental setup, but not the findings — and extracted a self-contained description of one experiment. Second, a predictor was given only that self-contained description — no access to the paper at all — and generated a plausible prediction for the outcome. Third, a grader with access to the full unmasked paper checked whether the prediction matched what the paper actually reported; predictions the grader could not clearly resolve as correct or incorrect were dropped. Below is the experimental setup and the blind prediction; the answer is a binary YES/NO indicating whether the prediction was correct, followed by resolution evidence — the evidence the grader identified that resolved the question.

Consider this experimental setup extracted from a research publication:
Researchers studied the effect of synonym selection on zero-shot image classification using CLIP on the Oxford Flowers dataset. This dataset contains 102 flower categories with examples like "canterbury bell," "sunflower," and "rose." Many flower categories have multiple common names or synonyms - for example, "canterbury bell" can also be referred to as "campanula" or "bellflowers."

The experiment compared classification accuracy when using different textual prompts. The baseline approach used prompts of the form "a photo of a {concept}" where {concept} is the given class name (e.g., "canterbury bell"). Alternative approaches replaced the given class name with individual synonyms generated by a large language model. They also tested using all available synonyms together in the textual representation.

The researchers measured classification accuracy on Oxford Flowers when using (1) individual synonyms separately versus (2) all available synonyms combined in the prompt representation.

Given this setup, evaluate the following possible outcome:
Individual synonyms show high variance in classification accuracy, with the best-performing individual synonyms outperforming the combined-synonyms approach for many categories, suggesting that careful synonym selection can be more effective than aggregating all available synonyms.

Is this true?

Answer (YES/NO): NO